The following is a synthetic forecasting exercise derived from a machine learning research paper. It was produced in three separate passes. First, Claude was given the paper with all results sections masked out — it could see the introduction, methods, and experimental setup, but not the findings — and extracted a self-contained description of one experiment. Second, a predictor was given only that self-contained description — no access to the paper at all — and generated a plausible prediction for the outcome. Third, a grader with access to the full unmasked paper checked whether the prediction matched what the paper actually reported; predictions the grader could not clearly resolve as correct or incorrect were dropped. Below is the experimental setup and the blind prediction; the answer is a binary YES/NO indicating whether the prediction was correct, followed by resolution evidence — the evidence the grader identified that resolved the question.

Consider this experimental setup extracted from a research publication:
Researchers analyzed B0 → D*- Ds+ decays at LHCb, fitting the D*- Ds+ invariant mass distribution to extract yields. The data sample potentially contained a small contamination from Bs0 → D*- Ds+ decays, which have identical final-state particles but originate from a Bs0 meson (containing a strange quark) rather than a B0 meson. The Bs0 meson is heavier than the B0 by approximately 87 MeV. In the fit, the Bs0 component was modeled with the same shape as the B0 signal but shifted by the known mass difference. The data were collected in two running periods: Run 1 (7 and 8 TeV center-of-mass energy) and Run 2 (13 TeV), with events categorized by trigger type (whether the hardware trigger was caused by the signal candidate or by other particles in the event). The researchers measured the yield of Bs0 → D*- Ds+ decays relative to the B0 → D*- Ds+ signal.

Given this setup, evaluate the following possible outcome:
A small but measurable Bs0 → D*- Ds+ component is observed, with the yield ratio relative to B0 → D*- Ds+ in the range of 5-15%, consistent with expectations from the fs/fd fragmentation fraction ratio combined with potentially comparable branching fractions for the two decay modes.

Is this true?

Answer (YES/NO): NO